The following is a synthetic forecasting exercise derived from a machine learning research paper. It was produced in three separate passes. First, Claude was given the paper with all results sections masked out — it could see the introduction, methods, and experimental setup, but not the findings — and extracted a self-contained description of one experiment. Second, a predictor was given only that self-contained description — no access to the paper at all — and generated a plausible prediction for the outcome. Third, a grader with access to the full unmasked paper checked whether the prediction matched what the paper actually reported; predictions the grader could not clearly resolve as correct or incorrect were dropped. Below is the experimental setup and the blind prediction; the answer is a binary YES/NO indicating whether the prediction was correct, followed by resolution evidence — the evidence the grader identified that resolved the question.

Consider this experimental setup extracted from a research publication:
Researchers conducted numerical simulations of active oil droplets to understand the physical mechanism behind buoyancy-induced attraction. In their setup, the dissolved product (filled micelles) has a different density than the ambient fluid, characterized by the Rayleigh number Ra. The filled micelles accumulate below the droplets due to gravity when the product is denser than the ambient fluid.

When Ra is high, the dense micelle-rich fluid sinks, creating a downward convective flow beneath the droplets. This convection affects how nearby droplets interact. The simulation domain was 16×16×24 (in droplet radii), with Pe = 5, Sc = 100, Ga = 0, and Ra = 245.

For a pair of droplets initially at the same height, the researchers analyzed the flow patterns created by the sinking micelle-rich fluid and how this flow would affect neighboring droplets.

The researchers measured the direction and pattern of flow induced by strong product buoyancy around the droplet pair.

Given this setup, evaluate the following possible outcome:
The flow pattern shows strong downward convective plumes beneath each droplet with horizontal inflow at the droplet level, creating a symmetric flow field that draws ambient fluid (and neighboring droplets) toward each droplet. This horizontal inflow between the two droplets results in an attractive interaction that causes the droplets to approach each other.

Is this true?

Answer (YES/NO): YES